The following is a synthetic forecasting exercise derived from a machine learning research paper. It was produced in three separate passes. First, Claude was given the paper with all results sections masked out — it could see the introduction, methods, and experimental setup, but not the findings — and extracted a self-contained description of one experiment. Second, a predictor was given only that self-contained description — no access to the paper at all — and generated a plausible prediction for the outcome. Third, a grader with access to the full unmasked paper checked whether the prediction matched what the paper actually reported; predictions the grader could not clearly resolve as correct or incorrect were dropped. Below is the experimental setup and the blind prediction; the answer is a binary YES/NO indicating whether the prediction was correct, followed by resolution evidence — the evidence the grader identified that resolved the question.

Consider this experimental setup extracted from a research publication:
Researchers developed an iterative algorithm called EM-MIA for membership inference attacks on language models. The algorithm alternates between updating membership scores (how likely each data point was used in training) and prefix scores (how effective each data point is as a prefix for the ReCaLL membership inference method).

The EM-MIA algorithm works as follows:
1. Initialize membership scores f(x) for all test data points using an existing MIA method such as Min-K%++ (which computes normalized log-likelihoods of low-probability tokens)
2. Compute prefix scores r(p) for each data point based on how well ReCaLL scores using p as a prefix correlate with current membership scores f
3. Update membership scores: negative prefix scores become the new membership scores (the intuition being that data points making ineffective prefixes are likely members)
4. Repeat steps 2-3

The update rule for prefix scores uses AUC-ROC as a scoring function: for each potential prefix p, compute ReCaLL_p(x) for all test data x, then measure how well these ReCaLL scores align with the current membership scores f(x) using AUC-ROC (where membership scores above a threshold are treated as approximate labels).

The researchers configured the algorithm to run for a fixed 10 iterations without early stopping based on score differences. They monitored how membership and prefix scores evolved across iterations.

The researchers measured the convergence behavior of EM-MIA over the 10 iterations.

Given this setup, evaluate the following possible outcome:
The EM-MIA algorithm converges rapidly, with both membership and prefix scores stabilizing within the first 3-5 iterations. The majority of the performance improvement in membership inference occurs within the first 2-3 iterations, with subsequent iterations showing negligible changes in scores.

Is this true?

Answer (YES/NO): YES